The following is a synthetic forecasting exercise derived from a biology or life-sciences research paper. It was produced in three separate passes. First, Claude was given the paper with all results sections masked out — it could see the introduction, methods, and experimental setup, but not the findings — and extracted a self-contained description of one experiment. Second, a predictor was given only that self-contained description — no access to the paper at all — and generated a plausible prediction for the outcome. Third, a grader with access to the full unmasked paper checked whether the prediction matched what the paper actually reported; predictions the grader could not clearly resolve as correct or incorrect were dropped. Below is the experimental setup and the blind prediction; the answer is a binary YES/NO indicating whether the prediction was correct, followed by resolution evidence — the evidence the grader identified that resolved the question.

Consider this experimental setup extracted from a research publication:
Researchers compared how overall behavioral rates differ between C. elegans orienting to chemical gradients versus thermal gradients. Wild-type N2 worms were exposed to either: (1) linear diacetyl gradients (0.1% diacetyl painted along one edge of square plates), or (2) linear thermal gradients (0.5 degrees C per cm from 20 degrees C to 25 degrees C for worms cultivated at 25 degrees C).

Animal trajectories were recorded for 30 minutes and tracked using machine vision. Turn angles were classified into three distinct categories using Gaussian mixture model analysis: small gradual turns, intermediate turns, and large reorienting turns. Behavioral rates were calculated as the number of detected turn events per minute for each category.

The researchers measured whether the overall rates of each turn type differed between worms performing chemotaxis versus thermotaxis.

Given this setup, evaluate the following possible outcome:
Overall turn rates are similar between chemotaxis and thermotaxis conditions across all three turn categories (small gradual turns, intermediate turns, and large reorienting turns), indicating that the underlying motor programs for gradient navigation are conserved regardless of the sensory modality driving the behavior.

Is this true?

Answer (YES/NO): NO